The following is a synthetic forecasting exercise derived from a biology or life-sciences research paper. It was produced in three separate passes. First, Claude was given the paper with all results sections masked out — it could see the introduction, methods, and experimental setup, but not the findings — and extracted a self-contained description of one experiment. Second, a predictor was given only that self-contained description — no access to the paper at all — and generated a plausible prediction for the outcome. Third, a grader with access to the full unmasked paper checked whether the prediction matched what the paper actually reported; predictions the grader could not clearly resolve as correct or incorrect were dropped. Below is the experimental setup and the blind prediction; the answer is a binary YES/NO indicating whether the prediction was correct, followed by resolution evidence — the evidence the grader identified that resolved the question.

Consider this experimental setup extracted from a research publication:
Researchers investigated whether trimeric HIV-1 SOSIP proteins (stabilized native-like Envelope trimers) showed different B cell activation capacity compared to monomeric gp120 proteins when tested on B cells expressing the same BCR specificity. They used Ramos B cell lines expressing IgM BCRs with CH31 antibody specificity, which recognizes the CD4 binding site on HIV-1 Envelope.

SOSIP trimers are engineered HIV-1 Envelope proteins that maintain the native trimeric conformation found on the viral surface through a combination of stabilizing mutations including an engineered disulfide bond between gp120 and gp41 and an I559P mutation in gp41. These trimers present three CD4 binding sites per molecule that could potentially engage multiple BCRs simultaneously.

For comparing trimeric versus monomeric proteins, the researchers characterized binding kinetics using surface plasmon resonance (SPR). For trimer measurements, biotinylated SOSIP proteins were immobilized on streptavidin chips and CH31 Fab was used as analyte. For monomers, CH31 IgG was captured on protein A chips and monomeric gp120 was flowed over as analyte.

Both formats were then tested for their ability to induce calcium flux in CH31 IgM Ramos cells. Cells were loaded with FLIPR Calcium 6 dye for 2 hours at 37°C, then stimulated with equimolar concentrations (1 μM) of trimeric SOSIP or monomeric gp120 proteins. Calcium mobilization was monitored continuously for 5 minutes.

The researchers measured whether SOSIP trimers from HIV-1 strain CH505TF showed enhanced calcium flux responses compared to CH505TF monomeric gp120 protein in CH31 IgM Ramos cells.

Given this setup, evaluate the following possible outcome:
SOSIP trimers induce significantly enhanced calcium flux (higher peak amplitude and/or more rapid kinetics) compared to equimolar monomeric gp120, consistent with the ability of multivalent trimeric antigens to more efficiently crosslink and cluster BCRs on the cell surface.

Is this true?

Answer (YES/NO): YES